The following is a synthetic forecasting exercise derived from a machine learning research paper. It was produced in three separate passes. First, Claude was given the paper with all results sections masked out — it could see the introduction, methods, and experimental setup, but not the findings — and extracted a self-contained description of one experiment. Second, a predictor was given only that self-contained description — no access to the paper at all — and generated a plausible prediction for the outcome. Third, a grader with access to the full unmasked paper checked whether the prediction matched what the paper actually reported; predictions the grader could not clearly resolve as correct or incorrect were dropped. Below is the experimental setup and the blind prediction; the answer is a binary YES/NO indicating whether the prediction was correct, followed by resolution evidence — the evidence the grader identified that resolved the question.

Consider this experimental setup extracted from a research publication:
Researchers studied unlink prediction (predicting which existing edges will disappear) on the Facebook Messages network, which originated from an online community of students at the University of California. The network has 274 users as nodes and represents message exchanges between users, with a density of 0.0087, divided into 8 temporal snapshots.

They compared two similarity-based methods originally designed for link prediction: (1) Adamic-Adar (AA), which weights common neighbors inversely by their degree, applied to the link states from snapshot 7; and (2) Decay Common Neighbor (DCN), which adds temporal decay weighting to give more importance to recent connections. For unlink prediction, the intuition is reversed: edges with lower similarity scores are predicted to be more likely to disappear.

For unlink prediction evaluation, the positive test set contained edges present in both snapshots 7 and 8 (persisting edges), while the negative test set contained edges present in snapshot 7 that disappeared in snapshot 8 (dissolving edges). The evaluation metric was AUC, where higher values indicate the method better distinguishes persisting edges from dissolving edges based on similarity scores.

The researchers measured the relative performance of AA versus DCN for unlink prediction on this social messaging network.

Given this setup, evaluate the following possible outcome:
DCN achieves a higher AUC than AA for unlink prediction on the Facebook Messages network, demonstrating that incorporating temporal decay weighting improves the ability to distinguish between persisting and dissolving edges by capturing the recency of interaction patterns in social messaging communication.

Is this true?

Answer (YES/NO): YES